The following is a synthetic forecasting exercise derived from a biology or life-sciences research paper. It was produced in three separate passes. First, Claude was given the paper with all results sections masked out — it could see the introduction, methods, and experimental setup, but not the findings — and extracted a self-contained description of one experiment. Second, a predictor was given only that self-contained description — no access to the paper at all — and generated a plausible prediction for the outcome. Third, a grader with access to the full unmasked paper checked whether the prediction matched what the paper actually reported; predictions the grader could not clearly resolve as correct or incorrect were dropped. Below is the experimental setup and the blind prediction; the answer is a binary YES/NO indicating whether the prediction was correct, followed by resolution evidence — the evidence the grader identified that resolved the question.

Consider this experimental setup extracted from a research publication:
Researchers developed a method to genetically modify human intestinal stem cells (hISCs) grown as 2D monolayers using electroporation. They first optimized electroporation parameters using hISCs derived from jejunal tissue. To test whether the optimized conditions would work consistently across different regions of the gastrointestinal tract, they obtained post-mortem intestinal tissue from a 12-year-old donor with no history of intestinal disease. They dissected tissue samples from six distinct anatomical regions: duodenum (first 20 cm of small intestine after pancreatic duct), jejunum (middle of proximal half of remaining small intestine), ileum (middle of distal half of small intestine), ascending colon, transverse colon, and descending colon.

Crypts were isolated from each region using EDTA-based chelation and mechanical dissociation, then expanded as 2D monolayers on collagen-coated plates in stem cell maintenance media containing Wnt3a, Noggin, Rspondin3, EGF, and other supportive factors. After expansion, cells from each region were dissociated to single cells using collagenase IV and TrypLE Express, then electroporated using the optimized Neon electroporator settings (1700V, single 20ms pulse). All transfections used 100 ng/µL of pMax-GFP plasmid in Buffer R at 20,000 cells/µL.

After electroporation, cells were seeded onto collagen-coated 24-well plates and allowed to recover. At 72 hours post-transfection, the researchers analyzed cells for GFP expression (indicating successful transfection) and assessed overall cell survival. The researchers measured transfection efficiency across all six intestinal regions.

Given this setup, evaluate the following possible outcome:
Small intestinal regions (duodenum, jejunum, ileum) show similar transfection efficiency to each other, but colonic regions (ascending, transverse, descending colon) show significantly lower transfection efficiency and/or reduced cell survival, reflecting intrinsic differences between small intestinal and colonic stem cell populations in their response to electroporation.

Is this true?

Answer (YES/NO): NO